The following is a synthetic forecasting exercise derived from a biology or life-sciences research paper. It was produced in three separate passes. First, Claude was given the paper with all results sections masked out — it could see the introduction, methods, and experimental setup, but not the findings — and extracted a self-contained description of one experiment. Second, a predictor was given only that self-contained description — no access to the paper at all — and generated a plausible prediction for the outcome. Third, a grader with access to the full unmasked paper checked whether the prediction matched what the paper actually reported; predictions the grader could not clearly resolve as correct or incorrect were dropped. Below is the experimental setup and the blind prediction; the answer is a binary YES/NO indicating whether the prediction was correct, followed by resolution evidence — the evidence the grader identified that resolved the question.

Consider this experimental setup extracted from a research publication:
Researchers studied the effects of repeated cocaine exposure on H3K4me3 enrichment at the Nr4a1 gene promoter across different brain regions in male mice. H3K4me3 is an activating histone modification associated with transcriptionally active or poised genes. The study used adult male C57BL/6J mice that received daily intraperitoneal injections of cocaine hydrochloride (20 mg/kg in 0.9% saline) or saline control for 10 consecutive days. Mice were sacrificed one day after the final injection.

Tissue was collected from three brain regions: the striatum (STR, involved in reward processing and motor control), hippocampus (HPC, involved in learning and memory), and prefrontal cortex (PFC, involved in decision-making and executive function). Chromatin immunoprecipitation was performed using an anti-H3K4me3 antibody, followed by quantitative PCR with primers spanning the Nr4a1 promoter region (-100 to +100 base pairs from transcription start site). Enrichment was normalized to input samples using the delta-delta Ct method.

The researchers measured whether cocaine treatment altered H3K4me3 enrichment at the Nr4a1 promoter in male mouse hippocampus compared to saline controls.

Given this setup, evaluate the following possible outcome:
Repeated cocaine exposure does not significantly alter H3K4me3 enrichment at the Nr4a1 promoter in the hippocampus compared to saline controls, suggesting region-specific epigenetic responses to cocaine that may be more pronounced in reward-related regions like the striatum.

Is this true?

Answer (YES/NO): NO